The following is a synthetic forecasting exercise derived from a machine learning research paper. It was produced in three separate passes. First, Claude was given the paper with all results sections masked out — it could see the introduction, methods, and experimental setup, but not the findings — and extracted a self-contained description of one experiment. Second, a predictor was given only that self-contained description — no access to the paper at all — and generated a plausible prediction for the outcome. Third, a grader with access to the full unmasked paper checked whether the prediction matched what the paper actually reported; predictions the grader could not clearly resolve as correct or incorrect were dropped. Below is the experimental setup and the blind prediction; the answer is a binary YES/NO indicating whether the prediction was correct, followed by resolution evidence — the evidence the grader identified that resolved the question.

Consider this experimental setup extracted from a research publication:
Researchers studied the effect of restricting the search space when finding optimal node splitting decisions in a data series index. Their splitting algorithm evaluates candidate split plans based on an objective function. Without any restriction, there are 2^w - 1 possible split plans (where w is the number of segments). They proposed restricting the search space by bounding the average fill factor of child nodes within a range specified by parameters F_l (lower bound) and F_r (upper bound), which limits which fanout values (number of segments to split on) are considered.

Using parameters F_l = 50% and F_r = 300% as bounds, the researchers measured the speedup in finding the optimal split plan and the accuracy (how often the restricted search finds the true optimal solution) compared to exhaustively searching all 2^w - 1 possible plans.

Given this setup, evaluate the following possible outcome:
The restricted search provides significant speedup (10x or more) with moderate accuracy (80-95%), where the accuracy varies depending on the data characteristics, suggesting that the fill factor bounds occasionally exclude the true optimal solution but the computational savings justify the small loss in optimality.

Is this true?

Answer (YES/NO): NO